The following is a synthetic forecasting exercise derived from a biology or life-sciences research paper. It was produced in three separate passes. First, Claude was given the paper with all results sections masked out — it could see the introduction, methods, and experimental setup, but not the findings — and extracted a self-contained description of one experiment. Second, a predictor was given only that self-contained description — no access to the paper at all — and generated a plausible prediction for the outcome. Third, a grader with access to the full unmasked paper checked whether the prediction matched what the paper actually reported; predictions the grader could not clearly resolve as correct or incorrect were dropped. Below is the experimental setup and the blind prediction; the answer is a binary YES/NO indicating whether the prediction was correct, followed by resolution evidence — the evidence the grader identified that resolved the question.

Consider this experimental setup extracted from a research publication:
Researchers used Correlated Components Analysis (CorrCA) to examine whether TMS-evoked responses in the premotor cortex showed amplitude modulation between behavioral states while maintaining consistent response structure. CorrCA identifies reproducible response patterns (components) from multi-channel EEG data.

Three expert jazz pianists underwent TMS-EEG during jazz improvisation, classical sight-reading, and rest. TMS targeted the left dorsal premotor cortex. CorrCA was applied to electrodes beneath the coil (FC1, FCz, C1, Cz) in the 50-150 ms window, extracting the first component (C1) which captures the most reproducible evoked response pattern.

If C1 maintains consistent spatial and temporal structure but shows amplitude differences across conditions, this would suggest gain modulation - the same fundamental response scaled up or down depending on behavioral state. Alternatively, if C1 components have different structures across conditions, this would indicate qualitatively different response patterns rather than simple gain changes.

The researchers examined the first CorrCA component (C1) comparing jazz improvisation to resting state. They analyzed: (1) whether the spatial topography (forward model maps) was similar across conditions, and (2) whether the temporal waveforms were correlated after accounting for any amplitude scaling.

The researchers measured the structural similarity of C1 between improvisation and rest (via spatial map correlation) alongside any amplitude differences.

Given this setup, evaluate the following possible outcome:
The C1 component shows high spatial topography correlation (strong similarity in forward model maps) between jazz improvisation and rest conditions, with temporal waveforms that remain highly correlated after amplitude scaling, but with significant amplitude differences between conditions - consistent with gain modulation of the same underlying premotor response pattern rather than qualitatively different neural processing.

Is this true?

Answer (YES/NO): NO